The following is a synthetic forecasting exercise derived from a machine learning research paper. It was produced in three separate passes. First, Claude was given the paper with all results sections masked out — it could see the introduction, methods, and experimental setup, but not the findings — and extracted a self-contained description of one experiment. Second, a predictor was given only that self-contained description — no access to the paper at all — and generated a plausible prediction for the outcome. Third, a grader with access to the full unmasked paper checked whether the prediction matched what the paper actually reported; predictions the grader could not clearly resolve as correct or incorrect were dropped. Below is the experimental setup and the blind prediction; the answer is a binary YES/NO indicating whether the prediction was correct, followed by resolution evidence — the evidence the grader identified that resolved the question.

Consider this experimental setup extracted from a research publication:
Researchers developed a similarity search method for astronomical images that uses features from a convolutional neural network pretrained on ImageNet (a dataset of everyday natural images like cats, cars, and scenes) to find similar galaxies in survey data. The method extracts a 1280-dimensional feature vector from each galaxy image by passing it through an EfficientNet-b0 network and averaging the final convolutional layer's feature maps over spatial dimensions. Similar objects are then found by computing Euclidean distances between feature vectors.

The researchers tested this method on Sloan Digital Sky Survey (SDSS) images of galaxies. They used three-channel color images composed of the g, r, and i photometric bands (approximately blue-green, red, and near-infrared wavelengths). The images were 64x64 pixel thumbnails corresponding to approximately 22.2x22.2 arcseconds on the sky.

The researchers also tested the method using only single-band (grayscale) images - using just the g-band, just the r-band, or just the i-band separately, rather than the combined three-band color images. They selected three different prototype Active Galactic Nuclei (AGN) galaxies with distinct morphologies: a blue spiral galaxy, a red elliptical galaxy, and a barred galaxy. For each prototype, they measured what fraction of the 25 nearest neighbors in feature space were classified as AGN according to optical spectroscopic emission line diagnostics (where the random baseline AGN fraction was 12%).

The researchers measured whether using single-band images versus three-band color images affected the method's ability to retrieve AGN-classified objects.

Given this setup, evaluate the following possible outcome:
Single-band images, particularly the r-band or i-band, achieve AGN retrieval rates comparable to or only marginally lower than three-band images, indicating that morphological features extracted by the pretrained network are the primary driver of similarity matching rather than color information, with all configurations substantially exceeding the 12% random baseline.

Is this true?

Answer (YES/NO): NO